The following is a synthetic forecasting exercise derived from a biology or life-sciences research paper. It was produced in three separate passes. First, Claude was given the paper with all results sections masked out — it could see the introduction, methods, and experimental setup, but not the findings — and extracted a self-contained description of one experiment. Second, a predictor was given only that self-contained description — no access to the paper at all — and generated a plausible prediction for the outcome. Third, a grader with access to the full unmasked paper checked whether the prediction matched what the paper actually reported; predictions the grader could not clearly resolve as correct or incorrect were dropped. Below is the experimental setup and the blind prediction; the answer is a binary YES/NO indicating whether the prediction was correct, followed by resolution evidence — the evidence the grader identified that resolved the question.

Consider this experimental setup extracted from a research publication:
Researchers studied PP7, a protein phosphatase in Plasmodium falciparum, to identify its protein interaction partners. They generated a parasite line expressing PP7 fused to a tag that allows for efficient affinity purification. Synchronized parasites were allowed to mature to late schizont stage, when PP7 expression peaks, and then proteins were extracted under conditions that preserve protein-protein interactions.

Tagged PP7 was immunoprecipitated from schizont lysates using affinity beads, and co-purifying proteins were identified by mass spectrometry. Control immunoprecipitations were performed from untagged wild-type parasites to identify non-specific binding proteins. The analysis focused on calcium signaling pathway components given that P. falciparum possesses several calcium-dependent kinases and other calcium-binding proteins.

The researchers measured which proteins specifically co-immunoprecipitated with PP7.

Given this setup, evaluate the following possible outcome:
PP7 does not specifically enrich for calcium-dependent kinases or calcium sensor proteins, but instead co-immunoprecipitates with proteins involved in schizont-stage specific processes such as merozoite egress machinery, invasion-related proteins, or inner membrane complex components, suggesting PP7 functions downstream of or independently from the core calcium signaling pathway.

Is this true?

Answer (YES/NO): NO